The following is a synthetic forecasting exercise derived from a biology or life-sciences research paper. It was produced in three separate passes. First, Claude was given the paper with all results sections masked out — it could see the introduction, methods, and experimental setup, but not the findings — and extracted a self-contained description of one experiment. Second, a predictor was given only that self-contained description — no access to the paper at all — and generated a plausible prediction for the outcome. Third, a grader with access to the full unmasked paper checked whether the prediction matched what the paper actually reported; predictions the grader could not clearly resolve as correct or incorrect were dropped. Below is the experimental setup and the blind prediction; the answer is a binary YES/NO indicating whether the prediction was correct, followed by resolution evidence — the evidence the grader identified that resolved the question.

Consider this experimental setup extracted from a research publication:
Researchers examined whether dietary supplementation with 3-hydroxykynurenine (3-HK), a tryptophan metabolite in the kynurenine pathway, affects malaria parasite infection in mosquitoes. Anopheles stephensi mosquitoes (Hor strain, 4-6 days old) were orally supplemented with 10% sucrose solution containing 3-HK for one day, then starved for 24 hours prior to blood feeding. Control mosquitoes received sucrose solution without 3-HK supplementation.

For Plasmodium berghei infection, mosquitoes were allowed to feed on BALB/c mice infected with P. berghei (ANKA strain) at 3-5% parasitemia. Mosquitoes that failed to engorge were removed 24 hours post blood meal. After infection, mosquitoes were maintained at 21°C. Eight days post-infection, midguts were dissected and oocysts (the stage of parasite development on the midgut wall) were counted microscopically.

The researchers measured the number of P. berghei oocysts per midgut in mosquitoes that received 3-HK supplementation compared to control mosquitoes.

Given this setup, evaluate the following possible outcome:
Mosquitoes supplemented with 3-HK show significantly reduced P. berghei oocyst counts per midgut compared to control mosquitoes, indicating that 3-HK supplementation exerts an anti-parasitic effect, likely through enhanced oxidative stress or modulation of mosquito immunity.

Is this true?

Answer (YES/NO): NO